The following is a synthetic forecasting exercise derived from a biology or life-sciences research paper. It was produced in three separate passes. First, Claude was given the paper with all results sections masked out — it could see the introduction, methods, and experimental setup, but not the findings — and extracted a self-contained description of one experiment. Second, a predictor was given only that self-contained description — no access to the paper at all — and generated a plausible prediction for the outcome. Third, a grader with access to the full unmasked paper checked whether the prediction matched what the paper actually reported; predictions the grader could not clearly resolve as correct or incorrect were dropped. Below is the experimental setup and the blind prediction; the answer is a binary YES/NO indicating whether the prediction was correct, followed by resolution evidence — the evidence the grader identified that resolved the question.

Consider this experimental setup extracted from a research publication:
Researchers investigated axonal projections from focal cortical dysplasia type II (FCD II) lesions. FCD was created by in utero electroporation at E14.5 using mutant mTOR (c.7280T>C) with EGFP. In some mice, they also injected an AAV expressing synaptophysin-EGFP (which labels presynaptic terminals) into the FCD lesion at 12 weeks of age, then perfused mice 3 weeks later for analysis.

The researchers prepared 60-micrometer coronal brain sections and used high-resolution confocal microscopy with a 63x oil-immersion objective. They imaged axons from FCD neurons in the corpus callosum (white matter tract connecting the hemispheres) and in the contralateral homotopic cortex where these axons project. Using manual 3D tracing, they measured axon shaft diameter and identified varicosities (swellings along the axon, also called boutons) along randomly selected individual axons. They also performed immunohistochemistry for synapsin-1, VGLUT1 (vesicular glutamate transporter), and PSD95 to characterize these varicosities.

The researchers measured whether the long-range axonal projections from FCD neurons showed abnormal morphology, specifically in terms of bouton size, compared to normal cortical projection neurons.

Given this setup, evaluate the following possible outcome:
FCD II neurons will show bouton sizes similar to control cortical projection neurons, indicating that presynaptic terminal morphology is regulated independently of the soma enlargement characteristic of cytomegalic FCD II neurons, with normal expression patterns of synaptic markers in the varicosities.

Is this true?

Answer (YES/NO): NO